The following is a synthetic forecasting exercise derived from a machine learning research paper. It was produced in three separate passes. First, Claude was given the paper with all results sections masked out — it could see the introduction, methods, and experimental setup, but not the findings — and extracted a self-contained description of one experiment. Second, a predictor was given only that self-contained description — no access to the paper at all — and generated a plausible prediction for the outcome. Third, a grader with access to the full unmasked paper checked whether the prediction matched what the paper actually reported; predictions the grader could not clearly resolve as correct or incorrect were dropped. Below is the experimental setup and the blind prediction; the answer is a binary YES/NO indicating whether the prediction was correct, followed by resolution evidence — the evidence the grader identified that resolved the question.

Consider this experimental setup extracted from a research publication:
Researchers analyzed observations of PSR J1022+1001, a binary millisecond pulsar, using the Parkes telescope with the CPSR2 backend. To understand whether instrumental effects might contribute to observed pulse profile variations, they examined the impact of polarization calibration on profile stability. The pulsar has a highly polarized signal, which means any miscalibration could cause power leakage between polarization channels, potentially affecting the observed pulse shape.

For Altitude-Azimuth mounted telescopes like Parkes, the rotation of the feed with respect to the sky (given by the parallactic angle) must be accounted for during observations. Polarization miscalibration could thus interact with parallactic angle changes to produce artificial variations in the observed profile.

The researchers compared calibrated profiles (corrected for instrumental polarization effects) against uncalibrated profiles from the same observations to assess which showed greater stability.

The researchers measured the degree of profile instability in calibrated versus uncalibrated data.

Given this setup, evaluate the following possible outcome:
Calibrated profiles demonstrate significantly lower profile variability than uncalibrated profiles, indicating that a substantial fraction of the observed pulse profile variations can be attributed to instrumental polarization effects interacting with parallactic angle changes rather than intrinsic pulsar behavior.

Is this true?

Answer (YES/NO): NO